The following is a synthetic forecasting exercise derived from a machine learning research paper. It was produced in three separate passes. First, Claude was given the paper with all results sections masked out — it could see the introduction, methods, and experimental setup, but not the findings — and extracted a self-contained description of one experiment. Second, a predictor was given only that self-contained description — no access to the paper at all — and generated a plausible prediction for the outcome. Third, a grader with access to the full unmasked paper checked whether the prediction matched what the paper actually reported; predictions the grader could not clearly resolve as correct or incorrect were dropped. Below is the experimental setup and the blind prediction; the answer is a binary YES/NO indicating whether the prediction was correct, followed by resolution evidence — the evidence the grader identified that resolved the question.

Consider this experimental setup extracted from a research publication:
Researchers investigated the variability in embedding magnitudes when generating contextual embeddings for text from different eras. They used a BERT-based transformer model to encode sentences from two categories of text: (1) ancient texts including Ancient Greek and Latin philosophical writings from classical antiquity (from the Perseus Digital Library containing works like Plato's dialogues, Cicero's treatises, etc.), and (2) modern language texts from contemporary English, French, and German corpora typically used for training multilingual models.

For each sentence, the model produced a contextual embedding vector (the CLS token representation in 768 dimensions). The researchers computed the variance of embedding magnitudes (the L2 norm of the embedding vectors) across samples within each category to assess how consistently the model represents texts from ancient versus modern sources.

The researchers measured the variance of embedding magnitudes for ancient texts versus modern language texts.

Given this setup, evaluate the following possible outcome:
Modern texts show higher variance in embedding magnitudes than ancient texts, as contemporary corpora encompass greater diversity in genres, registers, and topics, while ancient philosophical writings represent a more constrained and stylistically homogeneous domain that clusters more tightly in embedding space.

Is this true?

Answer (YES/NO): NO